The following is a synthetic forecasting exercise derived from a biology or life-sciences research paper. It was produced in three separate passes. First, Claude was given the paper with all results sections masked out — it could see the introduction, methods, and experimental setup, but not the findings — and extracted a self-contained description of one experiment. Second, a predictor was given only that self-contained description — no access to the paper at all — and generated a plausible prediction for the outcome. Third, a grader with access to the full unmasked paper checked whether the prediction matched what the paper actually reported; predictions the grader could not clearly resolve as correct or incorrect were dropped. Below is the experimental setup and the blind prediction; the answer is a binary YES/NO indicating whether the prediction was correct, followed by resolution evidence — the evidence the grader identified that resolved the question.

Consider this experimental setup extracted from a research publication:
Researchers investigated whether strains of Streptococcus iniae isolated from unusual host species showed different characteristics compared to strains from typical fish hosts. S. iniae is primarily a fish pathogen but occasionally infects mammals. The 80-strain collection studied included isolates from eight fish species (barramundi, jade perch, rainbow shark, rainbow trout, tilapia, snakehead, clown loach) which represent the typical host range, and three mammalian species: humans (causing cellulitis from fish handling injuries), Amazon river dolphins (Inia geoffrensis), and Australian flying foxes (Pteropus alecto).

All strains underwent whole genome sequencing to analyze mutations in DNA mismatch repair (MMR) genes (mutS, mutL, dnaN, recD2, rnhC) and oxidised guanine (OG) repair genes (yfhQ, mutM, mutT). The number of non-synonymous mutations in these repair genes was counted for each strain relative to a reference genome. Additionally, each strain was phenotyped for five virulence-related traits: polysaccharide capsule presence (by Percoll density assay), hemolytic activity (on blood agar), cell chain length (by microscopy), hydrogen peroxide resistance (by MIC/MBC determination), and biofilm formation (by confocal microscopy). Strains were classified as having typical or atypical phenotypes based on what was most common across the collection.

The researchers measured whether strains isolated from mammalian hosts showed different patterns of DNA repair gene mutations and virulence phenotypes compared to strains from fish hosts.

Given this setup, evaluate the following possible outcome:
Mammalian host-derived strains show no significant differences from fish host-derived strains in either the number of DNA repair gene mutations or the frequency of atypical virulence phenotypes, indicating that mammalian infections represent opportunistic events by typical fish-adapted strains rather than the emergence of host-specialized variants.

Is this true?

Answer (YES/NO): NO